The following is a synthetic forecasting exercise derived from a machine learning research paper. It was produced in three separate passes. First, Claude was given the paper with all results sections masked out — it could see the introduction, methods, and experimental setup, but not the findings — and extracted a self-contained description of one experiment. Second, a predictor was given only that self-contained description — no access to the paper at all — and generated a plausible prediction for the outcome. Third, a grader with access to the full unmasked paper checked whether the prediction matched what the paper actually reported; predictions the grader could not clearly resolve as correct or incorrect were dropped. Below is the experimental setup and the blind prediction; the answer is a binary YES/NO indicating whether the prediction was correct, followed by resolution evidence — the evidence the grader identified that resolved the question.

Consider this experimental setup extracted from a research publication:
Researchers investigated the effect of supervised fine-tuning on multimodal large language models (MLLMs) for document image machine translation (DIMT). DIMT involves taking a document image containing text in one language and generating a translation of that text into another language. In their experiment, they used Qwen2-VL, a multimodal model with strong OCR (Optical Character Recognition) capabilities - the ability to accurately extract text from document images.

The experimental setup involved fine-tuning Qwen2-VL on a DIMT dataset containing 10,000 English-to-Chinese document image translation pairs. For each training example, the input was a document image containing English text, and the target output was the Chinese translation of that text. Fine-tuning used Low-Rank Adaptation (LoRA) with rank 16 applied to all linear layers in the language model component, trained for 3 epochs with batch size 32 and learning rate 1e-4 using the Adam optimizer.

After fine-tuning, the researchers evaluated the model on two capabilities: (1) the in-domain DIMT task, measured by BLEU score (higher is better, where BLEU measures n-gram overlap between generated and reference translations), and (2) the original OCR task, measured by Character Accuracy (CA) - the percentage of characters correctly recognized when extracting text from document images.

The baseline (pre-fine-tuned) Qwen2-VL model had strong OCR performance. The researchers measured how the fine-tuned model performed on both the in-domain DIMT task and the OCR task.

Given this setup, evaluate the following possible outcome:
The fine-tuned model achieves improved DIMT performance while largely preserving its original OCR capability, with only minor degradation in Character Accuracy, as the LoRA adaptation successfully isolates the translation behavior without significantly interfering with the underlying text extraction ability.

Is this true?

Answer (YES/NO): NO